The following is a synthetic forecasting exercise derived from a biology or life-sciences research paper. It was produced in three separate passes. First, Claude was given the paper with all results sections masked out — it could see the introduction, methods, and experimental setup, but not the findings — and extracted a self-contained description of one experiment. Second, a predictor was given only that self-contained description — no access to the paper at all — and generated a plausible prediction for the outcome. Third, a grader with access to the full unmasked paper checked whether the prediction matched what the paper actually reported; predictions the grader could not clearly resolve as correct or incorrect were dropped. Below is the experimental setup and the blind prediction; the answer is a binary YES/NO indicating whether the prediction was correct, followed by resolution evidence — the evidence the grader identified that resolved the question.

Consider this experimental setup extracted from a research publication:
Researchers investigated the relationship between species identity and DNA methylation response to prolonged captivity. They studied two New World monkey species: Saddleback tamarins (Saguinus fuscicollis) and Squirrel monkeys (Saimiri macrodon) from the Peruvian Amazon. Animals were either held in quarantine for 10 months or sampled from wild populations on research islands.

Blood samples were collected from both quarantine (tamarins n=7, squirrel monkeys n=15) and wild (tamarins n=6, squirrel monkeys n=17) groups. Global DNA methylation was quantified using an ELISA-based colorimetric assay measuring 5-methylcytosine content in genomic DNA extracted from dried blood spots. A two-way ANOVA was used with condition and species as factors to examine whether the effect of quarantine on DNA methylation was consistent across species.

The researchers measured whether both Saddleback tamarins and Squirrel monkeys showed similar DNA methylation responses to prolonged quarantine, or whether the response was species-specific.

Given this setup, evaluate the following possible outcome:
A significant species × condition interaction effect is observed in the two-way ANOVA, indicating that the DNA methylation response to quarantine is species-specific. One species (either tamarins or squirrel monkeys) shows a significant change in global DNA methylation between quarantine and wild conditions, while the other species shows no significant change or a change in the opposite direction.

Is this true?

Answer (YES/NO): NO